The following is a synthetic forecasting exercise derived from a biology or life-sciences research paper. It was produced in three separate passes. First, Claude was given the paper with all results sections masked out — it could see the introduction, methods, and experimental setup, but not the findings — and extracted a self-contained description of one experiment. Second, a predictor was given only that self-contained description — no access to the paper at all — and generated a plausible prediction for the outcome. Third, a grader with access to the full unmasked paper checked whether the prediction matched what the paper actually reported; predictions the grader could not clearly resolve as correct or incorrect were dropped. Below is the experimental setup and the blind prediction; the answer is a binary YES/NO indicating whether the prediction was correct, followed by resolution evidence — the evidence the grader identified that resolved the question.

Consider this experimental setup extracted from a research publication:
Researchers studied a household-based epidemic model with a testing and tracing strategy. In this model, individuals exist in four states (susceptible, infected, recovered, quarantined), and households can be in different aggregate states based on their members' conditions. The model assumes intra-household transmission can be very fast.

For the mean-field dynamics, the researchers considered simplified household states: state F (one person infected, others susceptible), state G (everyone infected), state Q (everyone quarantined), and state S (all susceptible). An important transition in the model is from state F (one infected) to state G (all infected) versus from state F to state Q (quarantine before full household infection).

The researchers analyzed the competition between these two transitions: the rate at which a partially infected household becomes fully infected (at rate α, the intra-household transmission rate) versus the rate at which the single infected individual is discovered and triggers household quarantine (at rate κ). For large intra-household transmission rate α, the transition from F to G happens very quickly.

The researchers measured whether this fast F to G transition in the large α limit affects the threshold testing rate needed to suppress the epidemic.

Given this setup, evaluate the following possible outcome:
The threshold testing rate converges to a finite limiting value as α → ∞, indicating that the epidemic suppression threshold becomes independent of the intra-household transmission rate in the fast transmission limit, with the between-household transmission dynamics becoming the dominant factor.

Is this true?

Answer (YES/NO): YES